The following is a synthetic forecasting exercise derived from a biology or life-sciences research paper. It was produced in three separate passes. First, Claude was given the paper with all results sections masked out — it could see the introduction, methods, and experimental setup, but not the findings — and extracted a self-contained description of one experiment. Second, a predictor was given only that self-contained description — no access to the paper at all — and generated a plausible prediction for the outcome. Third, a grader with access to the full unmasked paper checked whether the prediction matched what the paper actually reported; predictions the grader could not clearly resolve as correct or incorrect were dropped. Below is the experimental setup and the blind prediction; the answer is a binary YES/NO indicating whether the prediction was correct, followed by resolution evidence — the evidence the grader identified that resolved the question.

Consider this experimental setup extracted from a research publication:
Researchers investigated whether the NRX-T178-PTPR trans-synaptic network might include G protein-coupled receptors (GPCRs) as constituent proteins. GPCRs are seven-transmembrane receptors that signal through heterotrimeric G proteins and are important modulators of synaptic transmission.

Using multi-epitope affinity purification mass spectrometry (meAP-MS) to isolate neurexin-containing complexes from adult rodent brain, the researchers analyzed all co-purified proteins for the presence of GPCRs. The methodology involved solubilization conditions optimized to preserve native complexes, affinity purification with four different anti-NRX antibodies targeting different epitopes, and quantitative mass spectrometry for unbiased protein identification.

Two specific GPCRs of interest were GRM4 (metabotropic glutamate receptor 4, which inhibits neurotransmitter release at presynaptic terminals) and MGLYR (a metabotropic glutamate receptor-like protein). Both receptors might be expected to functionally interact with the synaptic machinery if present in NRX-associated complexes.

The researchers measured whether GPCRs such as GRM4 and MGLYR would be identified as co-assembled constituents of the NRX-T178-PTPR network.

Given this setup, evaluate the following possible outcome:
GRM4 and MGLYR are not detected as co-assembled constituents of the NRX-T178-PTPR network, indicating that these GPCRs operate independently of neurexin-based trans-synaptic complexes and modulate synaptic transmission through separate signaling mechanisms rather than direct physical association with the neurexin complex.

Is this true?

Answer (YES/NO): NO